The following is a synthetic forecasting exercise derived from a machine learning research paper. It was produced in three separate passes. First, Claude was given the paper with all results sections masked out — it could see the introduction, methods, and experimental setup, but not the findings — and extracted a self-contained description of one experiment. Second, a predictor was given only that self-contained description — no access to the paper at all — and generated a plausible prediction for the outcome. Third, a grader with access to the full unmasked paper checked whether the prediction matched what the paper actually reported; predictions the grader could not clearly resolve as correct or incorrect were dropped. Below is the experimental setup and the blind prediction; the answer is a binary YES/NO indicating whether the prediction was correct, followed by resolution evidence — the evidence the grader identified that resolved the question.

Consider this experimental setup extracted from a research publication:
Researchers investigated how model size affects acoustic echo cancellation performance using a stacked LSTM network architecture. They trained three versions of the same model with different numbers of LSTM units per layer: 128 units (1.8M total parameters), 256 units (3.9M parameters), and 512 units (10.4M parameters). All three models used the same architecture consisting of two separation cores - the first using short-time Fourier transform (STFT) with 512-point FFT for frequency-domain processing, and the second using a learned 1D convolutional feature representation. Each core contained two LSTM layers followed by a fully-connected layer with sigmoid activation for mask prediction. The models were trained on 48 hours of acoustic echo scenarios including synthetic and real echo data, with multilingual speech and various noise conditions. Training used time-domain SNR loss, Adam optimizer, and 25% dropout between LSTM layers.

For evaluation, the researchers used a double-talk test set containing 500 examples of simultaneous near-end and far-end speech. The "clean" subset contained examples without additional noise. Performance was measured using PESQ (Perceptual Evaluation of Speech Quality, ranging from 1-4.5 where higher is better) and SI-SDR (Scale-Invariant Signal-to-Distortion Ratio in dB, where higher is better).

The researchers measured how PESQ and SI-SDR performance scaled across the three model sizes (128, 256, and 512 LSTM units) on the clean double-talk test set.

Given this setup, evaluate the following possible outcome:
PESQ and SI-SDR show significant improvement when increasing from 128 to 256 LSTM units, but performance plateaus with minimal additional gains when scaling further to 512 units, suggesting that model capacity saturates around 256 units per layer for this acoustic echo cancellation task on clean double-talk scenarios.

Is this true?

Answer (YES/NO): NO